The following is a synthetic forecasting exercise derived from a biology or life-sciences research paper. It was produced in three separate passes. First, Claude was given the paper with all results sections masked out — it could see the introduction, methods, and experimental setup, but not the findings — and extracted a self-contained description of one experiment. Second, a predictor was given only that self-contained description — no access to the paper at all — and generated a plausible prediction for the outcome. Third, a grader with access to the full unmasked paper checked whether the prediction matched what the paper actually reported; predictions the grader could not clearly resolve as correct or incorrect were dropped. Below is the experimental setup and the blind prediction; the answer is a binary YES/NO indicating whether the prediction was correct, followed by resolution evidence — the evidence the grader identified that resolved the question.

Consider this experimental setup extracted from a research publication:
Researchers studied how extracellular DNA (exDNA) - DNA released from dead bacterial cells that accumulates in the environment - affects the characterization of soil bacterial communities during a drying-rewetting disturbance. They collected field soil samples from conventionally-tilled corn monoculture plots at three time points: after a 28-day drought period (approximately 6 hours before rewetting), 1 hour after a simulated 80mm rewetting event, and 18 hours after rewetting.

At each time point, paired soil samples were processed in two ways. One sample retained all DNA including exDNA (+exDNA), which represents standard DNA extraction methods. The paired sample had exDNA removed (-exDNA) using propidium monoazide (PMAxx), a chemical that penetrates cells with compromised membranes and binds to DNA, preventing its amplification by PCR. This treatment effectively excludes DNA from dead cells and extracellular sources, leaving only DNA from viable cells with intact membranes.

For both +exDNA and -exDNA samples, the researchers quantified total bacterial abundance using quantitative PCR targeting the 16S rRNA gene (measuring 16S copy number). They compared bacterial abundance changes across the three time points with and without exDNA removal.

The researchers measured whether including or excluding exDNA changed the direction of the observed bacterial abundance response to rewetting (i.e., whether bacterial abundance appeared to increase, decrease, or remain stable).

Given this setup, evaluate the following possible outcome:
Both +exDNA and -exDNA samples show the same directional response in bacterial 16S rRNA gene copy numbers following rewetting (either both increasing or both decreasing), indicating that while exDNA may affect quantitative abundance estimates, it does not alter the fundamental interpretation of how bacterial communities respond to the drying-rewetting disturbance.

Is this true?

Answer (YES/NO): YES